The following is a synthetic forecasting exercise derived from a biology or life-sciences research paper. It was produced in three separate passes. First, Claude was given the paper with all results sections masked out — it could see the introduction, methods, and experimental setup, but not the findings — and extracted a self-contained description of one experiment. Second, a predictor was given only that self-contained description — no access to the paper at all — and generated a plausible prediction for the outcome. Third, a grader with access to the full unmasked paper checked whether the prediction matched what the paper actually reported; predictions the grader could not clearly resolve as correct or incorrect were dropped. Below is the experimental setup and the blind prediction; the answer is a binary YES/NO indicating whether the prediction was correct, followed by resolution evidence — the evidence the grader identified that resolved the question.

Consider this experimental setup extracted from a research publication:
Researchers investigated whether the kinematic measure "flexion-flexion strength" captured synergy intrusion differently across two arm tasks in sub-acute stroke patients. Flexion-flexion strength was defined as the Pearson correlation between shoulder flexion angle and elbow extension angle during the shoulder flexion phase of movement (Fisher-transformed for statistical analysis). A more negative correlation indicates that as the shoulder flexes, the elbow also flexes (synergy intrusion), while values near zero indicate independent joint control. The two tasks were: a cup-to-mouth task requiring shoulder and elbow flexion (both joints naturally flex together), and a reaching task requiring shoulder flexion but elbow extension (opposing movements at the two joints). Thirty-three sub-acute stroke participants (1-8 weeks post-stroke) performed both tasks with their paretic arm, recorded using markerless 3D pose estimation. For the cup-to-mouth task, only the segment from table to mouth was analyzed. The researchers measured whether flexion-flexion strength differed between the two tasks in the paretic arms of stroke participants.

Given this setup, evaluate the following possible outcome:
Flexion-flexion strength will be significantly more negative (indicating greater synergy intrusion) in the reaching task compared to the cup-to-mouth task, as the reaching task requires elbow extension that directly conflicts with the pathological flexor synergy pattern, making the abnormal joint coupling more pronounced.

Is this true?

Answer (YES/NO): NO